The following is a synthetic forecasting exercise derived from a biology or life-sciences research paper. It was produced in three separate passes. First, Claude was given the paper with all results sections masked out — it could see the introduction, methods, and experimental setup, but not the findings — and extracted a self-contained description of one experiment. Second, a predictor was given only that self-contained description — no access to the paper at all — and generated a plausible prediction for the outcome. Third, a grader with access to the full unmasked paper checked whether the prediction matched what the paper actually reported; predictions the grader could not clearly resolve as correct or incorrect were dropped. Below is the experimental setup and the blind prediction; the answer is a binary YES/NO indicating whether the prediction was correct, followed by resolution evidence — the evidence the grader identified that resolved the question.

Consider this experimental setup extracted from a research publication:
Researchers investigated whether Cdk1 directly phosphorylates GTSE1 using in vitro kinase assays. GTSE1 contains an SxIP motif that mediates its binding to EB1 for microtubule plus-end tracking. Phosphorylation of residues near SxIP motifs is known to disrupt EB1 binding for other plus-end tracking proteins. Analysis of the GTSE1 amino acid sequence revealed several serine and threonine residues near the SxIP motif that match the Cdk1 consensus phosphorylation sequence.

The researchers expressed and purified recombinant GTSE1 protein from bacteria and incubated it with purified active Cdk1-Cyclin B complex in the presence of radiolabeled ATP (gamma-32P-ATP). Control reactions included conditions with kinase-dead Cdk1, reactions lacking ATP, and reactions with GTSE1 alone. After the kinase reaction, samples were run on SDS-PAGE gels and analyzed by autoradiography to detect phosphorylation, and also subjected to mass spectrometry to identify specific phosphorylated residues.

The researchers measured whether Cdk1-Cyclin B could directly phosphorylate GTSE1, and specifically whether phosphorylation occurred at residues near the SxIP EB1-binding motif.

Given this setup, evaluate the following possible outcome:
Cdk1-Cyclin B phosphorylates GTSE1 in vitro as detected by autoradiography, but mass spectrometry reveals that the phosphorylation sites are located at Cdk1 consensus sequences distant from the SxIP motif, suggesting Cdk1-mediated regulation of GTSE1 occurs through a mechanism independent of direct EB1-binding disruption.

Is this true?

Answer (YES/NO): NO